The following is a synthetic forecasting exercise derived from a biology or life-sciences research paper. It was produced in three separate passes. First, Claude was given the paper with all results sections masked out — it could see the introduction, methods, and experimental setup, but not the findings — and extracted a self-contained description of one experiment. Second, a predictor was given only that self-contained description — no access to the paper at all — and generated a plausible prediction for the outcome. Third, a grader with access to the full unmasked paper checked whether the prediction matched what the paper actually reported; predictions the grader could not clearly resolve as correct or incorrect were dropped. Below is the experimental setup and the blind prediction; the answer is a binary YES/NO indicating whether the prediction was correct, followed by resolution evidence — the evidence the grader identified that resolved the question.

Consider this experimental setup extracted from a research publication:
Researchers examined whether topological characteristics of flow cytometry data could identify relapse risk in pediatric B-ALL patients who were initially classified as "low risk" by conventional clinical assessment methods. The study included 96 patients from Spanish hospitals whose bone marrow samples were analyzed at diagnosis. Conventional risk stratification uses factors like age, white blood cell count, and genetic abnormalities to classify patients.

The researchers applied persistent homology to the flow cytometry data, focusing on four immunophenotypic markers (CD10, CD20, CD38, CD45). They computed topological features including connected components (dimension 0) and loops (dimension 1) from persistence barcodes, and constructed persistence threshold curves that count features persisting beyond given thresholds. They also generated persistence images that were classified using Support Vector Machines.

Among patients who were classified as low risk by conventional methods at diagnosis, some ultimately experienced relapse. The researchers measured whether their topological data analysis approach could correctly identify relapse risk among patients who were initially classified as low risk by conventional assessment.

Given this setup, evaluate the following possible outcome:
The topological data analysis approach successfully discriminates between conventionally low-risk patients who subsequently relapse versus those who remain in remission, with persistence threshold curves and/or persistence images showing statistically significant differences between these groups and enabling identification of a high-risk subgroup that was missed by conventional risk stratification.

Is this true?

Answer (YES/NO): YES